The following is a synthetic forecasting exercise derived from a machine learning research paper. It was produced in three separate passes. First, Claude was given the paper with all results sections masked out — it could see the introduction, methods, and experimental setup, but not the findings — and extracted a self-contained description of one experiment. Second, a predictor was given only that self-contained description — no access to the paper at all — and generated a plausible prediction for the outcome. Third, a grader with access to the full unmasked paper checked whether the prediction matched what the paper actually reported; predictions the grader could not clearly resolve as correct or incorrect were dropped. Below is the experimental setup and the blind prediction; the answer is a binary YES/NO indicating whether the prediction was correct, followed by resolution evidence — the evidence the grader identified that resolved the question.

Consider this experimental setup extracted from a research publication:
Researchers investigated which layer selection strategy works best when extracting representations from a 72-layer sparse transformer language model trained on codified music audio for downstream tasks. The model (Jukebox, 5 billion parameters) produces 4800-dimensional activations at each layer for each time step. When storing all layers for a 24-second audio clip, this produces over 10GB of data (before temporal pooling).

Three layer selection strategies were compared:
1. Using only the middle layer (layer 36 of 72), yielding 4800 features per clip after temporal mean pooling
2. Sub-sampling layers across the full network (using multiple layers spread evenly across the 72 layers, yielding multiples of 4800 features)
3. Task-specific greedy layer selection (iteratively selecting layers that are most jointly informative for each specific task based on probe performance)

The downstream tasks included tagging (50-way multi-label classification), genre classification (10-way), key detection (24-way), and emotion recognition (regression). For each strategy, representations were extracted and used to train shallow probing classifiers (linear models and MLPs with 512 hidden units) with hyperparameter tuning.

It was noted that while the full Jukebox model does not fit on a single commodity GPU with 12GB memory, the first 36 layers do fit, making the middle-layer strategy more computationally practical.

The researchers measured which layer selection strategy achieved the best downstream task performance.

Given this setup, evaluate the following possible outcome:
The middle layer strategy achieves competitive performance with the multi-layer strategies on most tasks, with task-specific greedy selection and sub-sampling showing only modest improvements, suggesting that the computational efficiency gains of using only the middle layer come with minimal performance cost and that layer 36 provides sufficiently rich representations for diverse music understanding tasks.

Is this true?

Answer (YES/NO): NO